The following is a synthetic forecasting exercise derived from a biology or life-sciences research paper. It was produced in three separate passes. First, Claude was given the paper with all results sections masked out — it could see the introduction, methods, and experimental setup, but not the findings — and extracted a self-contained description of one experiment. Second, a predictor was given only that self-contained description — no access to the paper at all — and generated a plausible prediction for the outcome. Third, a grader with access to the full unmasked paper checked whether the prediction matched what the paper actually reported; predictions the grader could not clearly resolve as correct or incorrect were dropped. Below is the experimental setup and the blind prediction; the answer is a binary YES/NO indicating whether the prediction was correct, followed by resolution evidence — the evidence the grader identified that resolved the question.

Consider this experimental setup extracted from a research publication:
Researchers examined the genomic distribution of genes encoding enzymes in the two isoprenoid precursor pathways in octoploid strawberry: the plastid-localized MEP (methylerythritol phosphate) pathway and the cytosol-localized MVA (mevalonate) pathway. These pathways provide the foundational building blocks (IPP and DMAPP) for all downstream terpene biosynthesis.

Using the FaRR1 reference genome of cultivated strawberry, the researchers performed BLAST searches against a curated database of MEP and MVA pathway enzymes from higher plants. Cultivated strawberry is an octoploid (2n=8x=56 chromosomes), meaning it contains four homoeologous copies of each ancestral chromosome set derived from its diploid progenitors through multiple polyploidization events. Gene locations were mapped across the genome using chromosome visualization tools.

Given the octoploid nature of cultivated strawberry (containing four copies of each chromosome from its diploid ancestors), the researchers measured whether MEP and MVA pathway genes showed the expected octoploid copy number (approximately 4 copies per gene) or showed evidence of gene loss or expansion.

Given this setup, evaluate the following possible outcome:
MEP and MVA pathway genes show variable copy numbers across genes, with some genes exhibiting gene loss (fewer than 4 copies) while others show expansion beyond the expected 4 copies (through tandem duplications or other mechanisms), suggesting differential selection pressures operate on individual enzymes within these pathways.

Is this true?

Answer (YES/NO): YES